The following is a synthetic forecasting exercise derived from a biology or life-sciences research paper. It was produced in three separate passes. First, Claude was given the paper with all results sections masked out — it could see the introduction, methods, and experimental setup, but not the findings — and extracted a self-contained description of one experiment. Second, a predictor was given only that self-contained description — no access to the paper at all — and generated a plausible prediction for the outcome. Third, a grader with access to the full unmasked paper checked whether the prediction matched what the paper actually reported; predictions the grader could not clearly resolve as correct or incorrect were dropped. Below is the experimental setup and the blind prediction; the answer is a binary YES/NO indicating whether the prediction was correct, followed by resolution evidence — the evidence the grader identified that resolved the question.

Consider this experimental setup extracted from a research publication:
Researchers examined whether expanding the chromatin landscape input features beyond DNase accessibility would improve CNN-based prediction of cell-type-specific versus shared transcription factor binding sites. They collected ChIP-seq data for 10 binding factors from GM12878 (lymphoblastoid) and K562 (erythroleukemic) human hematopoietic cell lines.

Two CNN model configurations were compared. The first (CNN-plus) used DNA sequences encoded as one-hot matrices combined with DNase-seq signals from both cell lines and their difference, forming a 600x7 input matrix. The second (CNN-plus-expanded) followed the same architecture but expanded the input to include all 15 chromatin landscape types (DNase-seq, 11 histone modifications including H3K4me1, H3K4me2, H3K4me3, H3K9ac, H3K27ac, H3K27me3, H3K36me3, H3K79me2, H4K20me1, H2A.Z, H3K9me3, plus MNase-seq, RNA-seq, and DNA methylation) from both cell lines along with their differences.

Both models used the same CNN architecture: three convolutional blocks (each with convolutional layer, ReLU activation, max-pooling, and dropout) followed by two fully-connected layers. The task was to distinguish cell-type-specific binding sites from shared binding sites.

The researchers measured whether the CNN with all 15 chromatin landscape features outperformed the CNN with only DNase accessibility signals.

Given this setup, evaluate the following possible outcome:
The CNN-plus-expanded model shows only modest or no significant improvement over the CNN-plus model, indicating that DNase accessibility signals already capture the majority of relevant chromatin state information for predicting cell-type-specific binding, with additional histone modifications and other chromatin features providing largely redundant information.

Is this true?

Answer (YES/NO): NO